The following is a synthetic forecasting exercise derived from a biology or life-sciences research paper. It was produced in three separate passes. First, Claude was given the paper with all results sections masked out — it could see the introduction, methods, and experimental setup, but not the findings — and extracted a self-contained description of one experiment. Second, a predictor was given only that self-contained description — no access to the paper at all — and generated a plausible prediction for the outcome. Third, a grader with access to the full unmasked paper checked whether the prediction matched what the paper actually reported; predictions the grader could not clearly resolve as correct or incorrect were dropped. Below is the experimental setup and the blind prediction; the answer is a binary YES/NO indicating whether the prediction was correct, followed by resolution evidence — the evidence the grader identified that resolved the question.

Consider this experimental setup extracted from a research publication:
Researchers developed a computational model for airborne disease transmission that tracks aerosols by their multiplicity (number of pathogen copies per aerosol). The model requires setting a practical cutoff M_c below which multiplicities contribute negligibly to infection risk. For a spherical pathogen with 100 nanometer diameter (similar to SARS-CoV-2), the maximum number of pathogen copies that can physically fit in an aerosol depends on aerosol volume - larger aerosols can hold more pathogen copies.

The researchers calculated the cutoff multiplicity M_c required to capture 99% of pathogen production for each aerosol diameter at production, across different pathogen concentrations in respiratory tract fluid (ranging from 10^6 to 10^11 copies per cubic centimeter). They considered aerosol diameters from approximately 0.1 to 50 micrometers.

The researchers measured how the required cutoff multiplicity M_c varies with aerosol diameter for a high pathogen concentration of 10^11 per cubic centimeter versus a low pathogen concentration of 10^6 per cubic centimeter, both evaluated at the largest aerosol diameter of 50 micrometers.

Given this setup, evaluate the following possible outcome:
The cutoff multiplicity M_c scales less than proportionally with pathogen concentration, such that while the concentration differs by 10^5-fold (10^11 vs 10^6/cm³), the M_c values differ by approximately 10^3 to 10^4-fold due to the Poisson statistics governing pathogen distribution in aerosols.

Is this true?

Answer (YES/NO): YES